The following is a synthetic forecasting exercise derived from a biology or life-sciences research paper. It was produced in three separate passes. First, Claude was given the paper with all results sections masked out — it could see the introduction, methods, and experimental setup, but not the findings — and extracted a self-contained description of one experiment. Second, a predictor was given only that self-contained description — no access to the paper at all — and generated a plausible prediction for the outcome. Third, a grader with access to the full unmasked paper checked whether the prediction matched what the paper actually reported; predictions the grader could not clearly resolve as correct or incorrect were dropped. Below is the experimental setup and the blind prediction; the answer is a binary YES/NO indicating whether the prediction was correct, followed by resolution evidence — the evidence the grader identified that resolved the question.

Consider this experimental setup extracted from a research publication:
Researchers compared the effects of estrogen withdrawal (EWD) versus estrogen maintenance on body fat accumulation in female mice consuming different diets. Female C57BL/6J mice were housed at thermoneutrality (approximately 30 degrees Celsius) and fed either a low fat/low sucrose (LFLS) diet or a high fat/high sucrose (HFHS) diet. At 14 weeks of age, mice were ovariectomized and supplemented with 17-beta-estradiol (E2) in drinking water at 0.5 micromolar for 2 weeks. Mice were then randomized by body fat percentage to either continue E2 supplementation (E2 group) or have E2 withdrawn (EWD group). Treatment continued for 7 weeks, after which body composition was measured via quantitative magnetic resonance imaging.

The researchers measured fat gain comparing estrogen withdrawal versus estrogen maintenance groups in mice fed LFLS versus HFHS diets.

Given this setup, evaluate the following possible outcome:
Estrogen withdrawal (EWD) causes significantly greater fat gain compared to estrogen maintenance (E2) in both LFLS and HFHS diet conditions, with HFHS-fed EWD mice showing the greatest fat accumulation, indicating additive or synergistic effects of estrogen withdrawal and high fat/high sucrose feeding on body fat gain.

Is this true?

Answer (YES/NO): YES